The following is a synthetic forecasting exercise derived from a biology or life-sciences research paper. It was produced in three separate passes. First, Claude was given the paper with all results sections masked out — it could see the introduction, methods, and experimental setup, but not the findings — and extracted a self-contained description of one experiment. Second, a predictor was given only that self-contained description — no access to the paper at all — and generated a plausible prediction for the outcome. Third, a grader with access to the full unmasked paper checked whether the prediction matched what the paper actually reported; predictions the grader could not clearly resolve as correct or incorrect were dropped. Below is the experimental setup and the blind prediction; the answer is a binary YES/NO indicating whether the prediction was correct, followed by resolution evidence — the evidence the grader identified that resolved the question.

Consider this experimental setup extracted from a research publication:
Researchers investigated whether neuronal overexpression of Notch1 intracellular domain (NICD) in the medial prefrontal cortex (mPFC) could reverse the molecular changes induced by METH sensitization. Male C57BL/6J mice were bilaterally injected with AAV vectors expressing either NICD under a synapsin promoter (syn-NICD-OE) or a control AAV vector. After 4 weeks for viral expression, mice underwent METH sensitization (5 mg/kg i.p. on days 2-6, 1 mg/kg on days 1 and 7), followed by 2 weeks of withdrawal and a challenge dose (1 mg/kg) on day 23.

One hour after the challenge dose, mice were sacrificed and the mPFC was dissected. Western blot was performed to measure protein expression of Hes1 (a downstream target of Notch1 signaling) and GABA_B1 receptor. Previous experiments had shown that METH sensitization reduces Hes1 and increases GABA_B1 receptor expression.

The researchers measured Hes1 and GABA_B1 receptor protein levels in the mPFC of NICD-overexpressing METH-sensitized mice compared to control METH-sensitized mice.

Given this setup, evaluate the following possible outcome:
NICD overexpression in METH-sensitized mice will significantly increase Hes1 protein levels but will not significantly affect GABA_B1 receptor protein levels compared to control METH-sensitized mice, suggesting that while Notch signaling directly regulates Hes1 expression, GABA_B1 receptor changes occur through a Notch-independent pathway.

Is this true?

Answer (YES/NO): NO